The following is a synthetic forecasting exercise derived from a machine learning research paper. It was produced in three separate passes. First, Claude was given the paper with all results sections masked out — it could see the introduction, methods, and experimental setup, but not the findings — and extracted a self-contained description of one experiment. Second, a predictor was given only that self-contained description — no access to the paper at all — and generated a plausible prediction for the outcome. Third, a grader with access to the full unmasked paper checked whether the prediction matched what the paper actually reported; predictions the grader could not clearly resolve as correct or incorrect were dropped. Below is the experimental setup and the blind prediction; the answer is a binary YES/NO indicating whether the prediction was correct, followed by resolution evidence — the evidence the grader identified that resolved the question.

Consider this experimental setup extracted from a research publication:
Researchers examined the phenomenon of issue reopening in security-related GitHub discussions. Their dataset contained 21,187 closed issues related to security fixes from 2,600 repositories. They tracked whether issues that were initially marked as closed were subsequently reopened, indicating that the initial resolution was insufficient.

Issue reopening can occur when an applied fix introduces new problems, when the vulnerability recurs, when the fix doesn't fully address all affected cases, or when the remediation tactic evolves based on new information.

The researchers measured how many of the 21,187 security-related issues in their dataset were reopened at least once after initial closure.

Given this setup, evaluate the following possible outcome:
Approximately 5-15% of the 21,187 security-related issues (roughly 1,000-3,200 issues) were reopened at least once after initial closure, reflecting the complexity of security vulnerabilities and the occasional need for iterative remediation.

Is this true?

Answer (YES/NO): NO